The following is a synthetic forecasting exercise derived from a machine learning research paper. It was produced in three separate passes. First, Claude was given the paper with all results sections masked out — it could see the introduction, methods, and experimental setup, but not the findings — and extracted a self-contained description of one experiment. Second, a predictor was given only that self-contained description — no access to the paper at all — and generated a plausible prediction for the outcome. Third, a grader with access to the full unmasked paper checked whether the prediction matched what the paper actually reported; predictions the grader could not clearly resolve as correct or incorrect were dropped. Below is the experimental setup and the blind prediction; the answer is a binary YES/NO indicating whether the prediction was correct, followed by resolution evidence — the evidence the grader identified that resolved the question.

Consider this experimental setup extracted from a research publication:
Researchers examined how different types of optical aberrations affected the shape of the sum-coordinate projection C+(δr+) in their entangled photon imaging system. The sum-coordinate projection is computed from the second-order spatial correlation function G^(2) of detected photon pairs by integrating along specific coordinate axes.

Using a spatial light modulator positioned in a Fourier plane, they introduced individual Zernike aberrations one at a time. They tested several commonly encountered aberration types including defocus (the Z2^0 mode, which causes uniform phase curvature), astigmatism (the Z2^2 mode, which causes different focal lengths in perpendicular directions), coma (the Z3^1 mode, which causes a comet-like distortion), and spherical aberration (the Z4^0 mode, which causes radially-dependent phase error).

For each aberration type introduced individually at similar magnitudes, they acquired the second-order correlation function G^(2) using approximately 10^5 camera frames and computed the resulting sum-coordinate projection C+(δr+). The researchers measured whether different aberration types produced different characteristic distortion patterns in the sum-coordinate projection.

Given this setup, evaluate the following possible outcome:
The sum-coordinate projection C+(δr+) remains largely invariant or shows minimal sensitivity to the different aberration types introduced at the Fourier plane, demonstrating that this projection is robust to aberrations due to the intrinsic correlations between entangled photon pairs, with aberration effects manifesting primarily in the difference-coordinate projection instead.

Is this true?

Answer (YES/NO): NO